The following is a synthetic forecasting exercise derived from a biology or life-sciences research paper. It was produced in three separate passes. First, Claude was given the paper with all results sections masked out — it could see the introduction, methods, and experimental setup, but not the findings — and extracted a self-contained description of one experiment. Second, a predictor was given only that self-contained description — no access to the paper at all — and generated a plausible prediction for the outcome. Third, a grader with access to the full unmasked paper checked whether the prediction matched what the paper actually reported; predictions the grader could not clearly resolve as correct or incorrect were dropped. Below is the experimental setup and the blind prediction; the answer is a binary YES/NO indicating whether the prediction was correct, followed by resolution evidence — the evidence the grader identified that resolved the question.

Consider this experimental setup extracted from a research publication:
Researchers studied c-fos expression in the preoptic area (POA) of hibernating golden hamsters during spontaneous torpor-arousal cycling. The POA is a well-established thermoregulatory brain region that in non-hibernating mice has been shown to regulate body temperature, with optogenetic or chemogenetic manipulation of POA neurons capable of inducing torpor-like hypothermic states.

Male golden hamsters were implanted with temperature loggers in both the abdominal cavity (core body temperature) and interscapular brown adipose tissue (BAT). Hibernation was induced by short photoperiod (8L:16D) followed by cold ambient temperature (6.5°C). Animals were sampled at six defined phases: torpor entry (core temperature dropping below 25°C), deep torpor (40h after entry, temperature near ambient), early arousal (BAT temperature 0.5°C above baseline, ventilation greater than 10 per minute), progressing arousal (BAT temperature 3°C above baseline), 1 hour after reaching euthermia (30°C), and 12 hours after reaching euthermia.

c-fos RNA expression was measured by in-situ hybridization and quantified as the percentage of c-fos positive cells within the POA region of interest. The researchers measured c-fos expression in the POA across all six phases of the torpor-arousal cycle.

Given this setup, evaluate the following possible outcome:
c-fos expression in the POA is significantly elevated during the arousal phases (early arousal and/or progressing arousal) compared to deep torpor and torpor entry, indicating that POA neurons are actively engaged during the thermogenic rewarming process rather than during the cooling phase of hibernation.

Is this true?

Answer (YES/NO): NO